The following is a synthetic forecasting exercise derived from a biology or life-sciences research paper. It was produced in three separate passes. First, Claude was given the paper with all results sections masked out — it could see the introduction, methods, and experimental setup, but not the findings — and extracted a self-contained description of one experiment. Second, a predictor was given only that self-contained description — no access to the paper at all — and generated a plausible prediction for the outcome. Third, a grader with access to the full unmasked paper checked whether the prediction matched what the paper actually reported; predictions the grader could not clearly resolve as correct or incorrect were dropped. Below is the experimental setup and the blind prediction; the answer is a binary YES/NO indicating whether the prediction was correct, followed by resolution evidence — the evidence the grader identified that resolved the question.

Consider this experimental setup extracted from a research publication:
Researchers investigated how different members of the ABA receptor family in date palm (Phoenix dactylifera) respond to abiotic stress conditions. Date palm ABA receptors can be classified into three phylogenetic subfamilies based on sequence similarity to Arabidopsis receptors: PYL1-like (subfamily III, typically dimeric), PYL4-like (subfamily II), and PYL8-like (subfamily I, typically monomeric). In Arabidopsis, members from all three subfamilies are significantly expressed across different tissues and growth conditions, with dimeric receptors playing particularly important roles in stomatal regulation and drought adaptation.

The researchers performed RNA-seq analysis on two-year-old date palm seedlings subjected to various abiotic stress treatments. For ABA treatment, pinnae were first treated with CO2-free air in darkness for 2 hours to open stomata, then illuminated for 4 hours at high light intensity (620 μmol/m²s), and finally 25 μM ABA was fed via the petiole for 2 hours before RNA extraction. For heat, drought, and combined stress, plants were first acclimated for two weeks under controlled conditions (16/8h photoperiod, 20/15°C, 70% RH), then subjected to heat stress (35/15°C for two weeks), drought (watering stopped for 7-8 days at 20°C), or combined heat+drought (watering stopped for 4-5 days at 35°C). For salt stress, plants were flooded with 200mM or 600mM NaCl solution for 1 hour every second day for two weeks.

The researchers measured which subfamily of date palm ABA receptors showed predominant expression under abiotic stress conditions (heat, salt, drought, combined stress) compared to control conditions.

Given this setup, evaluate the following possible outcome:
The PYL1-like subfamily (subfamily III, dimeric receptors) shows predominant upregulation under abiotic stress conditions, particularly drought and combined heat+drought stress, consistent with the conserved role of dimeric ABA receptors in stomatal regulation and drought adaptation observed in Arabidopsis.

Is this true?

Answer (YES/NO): NO